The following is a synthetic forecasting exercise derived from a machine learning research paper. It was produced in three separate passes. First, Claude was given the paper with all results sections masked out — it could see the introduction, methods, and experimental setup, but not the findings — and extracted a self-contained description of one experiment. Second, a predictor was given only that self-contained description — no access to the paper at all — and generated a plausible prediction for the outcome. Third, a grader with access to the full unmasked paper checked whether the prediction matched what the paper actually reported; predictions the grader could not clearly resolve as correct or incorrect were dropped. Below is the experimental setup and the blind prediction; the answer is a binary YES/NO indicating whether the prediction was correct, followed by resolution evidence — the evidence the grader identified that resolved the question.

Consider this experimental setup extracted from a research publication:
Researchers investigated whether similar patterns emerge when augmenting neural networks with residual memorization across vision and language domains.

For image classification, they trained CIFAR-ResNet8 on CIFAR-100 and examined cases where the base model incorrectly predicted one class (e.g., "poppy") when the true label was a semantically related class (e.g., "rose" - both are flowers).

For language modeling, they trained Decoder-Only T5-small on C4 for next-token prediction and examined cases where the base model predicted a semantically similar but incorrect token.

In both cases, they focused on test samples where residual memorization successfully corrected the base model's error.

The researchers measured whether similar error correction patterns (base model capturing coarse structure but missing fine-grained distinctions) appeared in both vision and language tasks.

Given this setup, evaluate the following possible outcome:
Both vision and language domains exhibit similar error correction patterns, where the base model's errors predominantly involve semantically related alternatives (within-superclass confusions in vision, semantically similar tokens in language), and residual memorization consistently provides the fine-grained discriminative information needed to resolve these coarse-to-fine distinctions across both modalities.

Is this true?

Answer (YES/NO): NO